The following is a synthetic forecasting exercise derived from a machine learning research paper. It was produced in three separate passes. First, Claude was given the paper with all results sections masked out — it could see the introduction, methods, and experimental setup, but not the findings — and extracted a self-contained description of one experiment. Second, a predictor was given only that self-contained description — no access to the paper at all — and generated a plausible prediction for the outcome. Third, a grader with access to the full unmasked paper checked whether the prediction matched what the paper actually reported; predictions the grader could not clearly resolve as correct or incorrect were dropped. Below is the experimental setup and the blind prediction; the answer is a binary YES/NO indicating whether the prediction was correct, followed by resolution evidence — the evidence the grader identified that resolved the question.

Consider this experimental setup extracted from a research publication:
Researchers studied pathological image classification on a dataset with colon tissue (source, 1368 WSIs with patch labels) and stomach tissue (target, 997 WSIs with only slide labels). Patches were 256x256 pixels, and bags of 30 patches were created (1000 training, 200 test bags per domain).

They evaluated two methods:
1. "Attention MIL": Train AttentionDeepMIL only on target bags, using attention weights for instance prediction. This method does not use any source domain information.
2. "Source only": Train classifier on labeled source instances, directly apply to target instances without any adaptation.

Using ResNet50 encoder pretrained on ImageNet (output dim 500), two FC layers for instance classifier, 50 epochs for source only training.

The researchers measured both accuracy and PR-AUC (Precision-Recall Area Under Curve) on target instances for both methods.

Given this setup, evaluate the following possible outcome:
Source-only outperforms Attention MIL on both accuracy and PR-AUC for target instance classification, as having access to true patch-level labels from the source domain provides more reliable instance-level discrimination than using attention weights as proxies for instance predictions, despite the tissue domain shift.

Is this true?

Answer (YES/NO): YES